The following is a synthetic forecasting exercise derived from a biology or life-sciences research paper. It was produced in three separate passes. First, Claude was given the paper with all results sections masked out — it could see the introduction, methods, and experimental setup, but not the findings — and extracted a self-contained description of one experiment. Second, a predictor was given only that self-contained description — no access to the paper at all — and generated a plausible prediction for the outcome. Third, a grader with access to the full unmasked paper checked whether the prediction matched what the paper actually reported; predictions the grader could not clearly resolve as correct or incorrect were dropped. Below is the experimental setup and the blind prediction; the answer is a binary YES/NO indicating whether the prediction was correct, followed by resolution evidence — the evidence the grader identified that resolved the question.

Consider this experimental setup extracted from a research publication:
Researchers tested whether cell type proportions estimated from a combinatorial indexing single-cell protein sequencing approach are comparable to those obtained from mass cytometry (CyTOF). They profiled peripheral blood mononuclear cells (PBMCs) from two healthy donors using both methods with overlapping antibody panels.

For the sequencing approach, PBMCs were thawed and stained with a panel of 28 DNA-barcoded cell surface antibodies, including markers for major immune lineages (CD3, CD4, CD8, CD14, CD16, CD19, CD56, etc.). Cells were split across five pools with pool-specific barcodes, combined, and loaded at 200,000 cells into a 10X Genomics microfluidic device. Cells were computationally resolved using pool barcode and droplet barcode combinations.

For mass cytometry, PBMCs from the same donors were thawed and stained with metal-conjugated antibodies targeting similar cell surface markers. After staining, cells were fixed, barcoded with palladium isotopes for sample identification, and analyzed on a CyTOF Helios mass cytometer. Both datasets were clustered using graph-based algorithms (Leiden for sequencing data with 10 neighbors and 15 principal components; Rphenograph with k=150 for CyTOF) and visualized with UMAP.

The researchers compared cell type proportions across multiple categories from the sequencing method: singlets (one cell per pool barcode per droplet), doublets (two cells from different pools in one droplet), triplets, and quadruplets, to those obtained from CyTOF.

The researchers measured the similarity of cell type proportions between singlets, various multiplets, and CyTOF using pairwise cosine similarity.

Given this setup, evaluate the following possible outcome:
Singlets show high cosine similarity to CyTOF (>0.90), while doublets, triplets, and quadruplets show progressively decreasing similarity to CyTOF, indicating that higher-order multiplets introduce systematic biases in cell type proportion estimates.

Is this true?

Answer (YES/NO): NO